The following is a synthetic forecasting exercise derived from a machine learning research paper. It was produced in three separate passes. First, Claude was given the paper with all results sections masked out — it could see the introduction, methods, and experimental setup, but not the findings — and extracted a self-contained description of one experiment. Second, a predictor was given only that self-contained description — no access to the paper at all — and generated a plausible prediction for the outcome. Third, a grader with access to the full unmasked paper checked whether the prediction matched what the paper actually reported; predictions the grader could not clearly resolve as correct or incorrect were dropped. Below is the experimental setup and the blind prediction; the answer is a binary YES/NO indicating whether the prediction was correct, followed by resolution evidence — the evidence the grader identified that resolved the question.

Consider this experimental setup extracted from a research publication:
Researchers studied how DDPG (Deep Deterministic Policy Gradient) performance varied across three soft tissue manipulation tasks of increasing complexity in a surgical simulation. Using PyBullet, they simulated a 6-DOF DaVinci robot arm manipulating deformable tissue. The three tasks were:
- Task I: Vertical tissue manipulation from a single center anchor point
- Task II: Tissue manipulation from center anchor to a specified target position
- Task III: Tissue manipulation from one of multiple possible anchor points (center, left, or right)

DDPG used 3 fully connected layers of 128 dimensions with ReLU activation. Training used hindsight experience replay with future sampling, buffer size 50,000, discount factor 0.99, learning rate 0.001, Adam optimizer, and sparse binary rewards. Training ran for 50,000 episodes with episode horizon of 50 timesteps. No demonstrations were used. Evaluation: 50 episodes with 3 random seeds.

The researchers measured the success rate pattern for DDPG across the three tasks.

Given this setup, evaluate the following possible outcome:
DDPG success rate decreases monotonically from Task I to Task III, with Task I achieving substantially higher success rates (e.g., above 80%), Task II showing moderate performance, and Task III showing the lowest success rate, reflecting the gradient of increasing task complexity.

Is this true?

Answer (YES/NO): NO